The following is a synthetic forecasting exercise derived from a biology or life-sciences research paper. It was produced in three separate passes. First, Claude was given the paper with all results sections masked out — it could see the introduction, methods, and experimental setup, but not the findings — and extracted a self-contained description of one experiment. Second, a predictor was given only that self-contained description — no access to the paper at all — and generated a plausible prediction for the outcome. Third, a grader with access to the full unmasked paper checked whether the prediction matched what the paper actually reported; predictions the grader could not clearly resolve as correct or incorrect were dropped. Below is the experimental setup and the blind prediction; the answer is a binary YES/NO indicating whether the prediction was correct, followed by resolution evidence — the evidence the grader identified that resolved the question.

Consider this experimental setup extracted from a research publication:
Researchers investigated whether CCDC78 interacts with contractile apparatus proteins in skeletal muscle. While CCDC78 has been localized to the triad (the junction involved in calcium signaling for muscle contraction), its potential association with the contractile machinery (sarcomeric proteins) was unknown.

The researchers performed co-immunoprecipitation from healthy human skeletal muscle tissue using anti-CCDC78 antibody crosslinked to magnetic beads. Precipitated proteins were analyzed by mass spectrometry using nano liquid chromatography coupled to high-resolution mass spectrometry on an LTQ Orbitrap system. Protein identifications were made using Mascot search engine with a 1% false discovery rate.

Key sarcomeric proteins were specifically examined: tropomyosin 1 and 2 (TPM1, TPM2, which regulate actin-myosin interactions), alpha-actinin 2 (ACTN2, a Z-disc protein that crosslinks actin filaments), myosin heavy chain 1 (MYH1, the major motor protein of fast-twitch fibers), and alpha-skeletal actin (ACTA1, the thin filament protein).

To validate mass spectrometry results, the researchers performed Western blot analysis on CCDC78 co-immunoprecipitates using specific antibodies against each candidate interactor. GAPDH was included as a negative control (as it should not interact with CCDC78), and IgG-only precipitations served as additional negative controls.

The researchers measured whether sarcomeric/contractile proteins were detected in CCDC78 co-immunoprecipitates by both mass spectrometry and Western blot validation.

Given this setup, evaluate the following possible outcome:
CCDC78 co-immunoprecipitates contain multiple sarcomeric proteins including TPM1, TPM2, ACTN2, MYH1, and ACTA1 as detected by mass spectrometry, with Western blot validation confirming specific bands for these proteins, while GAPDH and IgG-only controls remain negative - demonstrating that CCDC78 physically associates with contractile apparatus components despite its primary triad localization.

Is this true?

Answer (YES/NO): NO